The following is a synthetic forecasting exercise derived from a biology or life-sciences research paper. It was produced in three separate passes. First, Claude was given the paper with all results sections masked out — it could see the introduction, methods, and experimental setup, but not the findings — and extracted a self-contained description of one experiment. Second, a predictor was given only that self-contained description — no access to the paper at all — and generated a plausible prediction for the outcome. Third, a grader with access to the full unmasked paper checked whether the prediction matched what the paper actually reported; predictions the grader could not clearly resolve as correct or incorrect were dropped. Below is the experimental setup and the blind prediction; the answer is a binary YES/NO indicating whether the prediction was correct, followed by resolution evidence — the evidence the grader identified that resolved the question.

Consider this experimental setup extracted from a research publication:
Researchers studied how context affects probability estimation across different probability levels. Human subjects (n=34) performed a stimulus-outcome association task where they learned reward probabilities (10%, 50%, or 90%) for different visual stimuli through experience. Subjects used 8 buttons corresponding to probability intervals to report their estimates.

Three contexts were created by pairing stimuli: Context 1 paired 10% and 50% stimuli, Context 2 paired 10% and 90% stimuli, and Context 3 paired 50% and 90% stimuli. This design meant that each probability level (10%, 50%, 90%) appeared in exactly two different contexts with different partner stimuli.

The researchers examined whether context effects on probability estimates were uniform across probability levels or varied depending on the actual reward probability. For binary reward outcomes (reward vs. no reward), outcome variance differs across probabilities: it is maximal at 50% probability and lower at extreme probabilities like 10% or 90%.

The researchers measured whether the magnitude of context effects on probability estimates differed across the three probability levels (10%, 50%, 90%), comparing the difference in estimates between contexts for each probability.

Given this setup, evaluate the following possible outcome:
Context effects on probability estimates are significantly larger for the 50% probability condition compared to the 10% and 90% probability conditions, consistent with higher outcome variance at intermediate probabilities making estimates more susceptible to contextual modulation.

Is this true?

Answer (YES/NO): YES